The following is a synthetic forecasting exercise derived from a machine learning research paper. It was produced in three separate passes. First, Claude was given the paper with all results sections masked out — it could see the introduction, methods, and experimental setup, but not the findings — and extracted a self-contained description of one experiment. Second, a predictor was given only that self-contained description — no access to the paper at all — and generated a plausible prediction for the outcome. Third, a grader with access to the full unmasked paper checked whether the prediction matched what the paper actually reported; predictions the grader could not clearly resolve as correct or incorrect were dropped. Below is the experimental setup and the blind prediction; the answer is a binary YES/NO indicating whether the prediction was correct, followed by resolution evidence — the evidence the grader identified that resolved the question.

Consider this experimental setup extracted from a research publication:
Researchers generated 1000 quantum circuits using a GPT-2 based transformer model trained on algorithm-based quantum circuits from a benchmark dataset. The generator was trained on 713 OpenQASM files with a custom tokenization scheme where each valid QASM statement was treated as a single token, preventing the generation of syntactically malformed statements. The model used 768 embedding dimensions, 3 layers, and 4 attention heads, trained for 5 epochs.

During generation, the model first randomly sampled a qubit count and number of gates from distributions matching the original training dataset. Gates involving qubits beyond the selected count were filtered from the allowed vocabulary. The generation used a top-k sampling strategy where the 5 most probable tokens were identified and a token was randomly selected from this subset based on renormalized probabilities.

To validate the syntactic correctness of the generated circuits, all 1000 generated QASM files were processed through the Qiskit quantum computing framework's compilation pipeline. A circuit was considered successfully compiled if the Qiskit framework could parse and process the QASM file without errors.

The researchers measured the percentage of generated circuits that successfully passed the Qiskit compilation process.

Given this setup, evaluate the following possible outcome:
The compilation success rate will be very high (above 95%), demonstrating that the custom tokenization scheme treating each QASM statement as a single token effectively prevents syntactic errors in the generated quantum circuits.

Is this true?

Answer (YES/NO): YES